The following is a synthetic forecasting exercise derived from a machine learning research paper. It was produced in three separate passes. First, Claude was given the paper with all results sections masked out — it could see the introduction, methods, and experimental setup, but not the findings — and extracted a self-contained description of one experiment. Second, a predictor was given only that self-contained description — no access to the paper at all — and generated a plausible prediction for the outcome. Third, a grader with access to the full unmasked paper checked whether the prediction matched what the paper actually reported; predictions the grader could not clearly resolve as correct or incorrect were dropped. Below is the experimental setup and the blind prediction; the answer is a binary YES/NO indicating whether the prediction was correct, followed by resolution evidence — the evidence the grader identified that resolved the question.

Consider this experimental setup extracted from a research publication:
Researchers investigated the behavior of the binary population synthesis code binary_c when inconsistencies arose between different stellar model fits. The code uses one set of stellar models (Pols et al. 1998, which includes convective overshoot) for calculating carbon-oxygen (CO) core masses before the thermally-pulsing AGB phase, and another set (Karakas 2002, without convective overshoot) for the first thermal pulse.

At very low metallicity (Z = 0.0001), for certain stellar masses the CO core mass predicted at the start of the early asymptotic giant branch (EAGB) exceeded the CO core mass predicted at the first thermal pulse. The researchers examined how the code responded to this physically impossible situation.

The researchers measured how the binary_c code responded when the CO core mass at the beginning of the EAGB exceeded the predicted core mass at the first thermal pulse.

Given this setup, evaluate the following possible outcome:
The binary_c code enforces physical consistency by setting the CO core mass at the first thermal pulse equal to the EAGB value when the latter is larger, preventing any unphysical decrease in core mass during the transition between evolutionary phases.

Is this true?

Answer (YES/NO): NO